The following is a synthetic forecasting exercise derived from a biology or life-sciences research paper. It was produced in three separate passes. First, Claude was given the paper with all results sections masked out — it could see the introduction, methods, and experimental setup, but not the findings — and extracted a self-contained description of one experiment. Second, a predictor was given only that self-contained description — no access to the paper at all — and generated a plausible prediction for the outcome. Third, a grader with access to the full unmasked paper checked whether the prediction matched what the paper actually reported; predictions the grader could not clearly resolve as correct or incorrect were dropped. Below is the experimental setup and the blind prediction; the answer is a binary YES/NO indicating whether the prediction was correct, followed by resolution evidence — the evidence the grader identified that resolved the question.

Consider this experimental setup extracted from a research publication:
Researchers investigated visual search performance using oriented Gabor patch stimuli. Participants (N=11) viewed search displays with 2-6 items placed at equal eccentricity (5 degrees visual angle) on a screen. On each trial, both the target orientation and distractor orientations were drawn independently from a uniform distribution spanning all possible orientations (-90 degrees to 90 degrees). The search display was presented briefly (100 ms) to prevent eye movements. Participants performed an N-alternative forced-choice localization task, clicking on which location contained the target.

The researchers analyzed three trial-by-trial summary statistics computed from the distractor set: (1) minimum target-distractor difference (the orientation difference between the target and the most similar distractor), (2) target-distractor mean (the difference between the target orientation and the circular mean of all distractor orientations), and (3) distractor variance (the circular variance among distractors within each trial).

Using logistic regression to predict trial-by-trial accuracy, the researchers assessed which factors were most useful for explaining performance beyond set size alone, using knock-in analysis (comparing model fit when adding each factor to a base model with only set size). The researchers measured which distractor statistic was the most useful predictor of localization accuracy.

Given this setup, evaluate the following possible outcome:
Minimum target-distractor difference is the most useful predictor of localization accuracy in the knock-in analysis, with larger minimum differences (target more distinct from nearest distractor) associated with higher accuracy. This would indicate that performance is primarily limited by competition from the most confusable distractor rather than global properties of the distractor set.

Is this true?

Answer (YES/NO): YES